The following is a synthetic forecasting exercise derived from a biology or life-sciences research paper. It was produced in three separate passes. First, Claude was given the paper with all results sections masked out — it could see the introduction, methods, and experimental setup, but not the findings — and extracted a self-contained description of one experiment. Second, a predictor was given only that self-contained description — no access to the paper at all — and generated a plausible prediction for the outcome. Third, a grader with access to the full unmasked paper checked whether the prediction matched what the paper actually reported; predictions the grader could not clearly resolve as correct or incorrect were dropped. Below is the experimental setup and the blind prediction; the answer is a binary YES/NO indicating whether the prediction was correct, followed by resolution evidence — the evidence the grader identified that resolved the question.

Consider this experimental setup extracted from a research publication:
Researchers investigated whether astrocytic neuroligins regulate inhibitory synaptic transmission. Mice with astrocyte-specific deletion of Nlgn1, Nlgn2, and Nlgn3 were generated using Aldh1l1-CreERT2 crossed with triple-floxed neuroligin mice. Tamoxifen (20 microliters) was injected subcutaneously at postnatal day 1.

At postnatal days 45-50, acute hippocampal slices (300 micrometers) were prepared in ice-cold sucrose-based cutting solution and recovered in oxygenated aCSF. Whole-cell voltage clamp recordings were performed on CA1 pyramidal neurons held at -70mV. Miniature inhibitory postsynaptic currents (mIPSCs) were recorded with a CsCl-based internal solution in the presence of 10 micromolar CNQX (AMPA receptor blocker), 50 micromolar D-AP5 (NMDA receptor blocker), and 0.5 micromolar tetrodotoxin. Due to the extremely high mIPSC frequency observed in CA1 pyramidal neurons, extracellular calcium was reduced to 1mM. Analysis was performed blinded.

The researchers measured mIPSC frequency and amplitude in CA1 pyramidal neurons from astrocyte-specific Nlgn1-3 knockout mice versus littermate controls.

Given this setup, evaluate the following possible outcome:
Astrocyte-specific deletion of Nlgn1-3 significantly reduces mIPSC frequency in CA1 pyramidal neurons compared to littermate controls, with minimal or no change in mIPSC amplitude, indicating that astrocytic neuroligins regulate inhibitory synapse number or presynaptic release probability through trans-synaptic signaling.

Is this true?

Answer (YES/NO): NO